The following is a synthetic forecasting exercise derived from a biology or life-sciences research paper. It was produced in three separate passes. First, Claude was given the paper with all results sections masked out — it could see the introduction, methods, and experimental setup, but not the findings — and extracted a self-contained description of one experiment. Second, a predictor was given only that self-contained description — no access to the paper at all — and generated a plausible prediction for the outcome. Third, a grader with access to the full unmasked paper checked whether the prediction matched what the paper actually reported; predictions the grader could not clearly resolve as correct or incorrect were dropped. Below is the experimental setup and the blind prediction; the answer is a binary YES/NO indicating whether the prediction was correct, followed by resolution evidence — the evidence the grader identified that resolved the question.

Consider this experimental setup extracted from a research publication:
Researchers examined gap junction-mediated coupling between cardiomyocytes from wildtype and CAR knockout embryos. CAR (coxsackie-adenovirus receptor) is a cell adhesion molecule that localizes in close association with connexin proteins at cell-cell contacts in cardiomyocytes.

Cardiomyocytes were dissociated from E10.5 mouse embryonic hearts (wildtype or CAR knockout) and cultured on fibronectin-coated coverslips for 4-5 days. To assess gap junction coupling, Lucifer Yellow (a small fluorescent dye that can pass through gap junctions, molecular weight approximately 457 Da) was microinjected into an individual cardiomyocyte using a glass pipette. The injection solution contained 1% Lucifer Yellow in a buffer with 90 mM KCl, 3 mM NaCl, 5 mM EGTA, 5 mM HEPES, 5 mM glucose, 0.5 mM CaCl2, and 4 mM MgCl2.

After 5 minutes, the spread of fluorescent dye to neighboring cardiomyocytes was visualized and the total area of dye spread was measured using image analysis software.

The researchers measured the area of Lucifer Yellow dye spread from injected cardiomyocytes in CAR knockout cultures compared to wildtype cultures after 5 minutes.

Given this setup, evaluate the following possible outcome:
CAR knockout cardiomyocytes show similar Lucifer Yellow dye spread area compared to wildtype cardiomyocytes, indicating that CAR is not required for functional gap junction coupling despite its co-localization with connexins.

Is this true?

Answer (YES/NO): NO